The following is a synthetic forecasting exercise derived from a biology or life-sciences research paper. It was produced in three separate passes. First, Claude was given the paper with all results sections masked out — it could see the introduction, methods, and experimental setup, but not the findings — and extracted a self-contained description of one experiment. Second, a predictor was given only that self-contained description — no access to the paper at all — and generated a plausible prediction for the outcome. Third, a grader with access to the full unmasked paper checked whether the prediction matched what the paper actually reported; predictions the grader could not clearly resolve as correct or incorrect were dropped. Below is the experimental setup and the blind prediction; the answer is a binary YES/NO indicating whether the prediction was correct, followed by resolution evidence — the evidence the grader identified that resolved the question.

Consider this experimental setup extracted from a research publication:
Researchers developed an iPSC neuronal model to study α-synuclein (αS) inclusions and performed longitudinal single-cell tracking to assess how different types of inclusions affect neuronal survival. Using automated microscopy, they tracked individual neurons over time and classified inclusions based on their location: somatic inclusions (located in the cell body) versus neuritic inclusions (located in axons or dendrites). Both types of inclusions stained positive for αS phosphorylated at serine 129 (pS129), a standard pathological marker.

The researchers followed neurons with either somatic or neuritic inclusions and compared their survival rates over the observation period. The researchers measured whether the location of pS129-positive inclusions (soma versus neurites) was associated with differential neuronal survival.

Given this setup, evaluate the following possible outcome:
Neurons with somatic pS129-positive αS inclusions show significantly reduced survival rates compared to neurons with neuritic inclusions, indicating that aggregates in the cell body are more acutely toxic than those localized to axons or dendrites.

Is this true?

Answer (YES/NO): YES